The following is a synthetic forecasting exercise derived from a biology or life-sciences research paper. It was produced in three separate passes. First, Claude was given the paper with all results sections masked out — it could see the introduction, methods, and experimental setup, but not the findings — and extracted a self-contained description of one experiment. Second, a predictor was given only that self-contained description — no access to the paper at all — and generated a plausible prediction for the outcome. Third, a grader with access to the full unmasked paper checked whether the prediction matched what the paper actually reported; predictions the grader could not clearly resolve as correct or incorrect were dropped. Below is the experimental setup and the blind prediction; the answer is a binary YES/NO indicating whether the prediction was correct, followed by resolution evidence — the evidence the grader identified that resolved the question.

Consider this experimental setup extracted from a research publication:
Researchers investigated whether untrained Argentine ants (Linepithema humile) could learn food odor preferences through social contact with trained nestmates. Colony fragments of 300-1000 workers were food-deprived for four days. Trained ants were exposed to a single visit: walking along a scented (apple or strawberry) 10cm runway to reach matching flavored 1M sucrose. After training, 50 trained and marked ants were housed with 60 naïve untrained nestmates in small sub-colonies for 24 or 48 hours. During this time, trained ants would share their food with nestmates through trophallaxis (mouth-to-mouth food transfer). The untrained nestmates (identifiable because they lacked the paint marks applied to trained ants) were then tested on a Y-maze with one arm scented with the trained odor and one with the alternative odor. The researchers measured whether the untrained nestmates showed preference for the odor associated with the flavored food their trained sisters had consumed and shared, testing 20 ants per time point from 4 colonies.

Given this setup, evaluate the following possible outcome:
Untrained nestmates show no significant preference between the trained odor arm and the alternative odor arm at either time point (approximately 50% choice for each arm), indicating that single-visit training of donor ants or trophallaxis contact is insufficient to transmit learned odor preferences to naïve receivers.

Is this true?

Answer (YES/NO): NO